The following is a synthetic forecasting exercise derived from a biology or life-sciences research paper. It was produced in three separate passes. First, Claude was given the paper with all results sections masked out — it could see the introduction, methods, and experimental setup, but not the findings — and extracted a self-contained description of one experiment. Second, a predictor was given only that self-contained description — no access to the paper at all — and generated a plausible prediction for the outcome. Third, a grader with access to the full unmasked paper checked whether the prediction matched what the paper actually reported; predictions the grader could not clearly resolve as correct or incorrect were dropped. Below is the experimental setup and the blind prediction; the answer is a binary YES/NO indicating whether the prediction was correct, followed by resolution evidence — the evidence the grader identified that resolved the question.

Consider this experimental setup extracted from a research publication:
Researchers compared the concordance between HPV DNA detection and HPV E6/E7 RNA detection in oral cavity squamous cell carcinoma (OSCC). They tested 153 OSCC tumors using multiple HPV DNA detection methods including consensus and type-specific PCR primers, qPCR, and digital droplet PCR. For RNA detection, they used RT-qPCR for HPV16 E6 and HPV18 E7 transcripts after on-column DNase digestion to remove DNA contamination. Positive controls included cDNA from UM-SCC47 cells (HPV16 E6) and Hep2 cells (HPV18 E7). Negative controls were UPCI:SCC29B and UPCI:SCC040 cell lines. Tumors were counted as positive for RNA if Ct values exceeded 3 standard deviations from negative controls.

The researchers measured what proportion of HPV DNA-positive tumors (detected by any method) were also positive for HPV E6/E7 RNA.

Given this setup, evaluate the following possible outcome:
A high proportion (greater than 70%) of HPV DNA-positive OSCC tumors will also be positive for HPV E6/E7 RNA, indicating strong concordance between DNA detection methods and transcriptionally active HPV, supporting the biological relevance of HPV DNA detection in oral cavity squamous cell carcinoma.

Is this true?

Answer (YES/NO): NO